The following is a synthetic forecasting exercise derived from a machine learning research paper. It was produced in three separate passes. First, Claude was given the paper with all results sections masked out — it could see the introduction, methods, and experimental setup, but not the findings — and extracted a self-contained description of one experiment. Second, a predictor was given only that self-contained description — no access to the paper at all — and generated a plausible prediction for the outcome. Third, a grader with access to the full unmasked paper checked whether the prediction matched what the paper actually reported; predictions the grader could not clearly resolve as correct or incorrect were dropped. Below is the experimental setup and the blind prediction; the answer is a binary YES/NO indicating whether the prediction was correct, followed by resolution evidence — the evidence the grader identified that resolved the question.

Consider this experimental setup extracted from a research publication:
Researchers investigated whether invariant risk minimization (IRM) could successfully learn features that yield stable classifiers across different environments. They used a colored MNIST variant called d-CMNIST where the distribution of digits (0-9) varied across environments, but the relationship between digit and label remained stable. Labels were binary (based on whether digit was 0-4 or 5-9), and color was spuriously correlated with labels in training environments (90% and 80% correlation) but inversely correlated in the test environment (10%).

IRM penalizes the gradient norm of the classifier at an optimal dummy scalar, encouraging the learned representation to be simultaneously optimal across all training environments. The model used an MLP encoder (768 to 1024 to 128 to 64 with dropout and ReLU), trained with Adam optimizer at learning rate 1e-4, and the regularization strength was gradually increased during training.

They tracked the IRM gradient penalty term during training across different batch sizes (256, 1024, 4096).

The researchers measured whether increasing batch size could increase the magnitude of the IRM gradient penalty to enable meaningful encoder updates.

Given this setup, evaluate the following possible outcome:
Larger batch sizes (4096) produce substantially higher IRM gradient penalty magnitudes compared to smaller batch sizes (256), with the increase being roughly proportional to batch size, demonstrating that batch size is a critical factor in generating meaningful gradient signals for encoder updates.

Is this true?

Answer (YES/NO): NO